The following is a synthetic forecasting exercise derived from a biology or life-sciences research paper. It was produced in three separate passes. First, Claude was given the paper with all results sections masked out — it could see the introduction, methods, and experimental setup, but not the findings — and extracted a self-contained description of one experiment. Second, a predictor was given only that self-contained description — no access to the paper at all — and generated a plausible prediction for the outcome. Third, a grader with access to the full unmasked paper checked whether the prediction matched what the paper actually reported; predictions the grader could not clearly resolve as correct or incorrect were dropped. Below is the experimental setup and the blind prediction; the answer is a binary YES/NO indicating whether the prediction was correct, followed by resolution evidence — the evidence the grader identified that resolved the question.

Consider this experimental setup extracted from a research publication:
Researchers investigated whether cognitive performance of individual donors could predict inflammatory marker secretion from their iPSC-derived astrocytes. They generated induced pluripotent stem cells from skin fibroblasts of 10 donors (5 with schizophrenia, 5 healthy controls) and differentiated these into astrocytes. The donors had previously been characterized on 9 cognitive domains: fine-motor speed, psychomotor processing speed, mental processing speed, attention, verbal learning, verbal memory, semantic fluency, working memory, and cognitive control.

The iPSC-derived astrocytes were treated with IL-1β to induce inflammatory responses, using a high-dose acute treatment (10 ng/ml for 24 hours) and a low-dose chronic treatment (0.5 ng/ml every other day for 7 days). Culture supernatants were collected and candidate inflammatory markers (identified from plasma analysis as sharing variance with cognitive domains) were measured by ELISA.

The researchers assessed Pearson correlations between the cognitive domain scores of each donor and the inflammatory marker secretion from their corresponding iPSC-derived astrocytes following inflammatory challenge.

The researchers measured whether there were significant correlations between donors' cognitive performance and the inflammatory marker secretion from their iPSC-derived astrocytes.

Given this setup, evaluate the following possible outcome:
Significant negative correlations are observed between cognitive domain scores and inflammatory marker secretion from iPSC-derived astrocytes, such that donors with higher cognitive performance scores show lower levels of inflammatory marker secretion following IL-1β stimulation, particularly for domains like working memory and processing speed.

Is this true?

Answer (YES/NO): NO